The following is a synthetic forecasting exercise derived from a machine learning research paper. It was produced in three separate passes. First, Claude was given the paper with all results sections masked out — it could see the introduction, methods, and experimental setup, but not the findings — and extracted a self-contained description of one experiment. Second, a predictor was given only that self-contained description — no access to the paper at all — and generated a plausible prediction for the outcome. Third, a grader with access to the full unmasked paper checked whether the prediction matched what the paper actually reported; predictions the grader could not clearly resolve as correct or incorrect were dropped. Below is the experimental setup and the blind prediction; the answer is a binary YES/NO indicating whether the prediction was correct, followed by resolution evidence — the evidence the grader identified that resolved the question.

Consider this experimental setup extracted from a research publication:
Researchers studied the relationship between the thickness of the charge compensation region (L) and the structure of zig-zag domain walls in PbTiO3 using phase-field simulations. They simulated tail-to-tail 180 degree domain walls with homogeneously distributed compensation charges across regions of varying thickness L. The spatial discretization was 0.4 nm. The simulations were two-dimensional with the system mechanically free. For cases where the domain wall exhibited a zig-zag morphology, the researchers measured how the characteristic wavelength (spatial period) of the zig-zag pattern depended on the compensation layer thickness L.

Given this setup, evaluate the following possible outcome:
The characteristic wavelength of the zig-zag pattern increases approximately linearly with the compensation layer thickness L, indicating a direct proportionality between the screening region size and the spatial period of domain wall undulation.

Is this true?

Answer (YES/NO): NO